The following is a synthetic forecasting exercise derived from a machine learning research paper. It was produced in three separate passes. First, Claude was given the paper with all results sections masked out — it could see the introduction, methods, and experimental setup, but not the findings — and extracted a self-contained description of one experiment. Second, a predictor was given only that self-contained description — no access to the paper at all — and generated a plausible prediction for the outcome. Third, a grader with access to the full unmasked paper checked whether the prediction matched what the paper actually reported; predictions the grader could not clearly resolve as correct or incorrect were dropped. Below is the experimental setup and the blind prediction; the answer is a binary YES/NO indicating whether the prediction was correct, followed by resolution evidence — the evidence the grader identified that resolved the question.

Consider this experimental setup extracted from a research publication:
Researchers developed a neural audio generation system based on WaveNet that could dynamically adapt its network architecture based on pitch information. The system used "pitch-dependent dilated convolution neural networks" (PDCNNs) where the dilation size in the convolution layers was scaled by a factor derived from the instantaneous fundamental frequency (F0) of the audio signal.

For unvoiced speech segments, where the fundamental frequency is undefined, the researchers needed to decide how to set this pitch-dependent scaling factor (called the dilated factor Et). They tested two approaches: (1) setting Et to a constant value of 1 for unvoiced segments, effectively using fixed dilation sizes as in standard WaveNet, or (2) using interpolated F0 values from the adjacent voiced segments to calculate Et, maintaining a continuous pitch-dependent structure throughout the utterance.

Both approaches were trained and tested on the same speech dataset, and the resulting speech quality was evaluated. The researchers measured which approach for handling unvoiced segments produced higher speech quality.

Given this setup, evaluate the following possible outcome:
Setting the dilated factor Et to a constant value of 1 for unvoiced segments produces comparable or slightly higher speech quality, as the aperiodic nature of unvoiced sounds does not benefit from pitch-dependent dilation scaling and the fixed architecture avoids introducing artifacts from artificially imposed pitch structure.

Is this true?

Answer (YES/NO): NO